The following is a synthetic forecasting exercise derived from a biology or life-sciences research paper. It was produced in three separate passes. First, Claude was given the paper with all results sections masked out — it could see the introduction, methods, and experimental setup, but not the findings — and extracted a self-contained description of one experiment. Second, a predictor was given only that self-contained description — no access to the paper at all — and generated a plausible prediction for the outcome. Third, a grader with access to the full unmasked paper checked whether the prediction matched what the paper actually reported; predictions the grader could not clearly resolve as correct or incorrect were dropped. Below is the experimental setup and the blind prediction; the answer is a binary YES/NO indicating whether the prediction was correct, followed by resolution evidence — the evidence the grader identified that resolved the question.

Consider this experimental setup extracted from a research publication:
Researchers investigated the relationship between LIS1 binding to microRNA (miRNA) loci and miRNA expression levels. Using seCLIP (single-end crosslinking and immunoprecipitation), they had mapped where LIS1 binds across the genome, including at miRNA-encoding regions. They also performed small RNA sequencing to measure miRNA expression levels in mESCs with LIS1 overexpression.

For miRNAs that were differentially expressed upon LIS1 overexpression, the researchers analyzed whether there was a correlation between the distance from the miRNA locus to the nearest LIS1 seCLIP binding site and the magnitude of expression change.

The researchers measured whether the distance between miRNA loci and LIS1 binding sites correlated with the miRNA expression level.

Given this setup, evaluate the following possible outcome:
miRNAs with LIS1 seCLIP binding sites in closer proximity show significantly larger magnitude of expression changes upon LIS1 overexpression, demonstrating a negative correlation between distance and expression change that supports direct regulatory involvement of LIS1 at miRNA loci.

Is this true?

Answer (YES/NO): NO